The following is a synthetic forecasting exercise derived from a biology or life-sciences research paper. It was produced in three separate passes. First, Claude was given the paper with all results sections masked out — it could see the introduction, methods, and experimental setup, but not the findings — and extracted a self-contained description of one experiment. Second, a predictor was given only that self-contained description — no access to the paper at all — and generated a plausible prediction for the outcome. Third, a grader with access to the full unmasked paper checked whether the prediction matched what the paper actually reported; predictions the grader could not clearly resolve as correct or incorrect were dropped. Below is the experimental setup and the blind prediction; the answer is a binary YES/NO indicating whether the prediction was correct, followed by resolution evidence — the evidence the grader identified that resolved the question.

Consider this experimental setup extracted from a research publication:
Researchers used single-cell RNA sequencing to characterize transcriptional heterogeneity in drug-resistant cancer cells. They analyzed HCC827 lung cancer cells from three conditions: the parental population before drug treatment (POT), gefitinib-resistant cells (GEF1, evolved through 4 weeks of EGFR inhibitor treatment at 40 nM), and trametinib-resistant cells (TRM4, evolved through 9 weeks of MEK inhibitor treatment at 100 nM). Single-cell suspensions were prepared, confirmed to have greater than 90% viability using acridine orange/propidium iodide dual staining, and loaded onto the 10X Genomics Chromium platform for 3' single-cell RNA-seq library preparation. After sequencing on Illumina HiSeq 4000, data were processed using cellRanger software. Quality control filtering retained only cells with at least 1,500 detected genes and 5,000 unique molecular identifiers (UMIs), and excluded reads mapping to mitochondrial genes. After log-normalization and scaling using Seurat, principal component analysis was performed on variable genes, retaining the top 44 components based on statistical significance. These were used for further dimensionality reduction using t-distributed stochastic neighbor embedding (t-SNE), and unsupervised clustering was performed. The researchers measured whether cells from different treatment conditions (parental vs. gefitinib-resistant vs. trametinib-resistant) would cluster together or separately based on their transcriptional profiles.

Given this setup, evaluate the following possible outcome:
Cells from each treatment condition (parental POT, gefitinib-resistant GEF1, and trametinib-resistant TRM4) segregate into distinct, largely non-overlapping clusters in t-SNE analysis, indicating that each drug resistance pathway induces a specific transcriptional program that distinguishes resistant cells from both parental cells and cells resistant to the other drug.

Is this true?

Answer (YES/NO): YES